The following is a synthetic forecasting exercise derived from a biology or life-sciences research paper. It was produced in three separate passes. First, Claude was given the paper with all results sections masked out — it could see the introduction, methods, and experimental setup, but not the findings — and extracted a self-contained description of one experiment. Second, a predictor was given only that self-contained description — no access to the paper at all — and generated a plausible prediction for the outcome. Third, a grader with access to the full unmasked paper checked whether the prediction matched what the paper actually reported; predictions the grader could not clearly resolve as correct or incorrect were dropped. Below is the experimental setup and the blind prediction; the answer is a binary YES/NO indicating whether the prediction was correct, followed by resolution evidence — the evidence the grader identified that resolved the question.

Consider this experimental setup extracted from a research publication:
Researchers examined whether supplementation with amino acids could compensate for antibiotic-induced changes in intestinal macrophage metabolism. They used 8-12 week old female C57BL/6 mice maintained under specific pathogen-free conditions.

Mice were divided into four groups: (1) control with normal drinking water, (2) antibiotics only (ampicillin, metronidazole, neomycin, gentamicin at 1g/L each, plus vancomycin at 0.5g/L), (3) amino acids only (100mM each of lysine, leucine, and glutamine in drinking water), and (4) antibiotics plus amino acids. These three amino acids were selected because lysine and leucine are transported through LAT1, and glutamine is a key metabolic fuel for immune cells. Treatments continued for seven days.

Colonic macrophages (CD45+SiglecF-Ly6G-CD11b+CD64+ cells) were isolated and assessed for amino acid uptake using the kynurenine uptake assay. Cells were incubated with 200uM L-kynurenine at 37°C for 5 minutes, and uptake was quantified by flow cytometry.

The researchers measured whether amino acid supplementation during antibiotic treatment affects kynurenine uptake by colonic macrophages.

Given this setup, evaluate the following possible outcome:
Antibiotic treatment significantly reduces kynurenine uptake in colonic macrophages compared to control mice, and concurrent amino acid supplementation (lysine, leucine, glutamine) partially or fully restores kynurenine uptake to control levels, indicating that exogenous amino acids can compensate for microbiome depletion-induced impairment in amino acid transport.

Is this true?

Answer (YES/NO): NO